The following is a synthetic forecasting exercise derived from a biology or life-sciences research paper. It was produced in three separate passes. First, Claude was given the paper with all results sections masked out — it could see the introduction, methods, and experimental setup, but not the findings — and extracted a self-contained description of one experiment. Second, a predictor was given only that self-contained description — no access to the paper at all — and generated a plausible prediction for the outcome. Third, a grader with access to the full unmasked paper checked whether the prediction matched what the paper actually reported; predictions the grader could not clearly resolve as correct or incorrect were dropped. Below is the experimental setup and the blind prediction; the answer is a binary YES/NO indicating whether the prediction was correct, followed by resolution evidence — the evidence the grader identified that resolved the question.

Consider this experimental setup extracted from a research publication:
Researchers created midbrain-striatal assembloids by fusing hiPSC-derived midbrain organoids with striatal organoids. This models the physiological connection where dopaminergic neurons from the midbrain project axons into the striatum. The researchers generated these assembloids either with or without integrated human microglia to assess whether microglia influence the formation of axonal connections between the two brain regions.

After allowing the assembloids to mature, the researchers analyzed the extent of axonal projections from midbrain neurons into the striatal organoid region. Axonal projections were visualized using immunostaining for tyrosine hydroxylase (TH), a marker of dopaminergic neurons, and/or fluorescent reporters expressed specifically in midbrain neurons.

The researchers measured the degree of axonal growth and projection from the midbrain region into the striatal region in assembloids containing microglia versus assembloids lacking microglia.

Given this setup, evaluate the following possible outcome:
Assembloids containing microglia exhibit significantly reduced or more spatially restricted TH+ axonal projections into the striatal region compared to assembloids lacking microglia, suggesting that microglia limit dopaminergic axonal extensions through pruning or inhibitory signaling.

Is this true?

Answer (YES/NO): NO